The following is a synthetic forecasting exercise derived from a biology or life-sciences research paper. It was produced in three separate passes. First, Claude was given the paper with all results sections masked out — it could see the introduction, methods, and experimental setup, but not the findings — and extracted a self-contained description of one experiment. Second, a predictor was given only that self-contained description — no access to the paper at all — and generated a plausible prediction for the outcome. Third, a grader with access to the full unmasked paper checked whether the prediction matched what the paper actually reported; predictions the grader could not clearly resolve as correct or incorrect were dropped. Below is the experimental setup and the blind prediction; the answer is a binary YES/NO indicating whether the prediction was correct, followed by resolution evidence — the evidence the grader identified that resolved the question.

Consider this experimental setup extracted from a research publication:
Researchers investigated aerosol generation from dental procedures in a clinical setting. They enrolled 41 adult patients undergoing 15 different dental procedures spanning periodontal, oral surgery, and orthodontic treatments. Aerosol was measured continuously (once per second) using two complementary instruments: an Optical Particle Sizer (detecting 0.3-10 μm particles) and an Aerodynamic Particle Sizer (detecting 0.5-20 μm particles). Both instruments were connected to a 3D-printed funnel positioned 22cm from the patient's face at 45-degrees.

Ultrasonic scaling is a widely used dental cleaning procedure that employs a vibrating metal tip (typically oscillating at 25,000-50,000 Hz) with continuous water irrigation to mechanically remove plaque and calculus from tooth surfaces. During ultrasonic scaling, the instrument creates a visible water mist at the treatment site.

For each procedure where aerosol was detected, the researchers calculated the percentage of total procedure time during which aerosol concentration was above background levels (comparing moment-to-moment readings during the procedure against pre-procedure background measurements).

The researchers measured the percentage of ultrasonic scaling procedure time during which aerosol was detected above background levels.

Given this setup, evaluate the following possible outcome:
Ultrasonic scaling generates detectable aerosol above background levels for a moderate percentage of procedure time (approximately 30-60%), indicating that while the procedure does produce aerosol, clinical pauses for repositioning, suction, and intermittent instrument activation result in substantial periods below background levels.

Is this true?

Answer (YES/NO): NO